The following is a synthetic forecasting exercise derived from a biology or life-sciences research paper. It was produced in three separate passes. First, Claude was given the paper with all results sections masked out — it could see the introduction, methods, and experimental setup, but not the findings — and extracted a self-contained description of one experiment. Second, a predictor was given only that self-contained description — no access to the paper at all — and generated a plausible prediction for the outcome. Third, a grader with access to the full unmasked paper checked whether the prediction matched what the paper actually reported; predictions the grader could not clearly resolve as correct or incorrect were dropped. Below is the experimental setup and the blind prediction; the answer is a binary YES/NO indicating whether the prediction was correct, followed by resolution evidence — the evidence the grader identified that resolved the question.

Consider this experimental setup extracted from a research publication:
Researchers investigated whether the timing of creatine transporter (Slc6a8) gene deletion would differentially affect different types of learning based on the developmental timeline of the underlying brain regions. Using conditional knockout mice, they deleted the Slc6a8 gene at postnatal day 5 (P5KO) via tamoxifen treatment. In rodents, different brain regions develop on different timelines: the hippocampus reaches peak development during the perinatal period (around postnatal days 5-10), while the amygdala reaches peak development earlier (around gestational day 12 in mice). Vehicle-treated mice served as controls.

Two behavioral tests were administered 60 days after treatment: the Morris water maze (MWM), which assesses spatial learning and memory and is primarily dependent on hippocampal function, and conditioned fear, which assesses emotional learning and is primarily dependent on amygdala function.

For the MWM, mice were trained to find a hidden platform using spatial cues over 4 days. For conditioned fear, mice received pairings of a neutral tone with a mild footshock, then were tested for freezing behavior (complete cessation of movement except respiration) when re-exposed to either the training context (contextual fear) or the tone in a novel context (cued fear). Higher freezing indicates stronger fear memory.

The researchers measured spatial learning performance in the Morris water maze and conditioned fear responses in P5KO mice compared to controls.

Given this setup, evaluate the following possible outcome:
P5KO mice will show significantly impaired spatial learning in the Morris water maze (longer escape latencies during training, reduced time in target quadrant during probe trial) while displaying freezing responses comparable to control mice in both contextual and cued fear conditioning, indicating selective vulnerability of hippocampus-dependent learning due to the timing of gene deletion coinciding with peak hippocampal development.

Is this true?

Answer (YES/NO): NO